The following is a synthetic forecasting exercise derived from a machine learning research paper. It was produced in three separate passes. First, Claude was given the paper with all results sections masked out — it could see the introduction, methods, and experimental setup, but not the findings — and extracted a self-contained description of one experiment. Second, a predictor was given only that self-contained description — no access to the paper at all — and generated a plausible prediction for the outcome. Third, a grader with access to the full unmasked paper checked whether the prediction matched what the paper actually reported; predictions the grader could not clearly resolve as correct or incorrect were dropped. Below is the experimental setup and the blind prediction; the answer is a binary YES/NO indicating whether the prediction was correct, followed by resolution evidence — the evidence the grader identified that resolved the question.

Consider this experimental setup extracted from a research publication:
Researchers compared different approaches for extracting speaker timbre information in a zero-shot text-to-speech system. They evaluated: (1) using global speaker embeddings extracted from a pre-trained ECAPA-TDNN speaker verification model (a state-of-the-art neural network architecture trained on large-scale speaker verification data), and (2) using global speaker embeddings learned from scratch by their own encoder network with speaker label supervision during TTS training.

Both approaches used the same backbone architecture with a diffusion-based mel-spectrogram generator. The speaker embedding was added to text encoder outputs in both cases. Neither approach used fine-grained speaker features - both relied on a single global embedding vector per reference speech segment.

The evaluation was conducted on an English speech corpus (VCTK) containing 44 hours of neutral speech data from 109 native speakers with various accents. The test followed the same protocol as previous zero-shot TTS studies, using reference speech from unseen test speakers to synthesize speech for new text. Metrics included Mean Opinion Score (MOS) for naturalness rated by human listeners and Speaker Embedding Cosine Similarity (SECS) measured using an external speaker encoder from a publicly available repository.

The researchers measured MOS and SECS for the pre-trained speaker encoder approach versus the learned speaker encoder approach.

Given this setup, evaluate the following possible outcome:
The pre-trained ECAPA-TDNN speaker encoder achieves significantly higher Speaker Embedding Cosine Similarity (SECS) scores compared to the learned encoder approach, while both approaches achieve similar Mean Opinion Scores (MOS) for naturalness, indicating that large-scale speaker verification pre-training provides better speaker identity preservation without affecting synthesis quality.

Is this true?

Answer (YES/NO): NO